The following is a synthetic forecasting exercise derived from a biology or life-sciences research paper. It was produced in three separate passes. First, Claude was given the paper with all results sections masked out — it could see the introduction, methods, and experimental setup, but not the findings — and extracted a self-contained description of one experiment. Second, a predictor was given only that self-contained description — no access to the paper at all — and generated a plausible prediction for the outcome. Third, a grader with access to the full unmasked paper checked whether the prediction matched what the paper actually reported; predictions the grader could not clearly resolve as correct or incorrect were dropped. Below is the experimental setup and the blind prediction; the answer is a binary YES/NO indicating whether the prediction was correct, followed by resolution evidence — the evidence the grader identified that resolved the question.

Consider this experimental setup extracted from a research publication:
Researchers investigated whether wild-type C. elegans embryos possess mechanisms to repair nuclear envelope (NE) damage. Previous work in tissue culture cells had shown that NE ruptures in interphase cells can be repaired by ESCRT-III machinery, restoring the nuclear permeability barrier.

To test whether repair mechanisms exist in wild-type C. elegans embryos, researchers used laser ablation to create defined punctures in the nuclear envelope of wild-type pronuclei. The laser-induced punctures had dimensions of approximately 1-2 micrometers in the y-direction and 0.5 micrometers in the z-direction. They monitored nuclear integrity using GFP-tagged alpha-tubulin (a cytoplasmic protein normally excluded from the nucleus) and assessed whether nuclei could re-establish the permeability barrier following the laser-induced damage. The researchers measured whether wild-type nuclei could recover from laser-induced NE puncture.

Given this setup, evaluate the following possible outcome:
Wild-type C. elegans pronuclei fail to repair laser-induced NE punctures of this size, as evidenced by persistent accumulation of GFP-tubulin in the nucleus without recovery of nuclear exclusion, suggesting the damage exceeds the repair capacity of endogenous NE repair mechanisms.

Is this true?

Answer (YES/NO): NO